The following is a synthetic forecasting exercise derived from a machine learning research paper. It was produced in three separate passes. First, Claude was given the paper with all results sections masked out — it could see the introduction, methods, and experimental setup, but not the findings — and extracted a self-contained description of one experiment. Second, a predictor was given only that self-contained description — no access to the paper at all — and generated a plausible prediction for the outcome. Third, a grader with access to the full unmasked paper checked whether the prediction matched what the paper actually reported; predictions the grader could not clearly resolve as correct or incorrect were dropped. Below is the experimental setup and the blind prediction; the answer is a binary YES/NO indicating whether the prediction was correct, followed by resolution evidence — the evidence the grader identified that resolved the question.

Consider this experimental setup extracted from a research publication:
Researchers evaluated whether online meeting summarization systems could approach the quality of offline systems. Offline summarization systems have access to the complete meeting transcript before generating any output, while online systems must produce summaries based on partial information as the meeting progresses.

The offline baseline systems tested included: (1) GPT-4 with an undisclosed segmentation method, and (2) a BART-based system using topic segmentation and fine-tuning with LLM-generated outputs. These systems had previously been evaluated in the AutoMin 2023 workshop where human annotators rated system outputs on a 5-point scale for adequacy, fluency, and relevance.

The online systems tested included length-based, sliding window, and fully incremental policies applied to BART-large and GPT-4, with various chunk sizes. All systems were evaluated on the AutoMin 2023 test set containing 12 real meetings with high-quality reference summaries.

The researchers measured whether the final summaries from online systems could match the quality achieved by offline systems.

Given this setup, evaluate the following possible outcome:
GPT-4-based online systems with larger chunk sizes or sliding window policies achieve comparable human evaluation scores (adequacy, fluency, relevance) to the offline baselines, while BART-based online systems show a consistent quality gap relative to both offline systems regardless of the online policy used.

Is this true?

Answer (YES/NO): NO